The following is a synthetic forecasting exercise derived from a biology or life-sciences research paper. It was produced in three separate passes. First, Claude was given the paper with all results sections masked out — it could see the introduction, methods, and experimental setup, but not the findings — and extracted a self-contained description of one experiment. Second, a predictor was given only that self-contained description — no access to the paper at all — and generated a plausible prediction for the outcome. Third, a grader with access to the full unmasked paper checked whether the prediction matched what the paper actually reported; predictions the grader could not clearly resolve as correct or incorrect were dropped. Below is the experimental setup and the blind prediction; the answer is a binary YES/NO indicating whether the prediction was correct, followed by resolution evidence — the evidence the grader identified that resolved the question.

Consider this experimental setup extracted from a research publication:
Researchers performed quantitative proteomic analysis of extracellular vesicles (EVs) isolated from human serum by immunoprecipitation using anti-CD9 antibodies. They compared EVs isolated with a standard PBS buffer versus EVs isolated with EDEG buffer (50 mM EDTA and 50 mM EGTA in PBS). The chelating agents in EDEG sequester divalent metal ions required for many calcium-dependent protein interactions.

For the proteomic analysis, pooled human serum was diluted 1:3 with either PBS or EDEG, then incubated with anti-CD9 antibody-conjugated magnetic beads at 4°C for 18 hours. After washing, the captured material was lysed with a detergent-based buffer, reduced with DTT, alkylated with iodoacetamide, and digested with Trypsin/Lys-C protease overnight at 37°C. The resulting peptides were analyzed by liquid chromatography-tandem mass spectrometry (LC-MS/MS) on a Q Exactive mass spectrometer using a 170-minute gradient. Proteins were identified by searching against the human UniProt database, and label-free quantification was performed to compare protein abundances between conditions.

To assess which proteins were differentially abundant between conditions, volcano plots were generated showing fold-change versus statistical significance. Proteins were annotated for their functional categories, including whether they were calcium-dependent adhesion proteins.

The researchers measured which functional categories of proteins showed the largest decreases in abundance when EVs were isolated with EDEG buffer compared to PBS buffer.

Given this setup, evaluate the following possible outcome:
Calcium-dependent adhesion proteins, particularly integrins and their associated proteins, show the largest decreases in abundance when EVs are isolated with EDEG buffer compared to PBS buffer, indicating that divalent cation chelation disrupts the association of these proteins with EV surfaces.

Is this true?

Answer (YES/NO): NO